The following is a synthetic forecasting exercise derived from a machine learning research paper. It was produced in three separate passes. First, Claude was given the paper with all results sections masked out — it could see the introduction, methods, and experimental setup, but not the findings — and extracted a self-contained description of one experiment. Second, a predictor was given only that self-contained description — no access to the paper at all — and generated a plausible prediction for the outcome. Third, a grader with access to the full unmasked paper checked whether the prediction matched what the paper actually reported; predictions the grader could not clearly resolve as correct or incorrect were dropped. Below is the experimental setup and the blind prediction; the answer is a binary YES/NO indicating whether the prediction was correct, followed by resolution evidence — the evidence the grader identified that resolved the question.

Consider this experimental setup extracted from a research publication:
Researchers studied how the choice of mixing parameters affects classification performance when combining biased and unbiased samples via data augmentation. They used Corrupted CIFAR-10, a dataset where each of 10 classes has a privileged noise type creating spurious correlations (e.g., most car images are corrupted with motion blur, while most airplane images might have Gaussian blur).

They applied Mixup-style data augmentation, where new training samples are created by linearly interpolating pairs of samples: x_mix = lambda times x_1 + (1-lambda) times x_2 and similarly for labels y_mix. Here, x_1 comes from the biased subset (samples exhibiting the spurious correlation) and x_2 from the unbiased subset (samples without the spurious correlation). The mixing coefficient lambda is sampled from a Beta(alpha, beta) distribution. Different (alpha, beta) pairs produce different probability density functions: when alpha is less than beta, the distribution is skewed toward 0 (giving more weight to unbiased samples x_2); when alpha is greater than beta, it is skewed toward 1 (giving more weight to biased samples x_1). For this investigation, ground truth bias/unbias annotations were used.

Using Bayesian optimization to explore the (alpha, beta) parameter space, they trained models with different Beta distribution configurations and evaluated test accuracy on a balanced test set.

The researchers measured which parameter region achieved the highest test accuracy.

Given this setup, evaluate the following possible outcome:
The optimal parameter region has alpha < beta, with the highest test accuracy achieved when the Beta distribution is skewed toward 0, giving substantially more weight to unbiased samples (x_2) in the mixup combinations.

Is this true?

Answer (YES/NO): NO